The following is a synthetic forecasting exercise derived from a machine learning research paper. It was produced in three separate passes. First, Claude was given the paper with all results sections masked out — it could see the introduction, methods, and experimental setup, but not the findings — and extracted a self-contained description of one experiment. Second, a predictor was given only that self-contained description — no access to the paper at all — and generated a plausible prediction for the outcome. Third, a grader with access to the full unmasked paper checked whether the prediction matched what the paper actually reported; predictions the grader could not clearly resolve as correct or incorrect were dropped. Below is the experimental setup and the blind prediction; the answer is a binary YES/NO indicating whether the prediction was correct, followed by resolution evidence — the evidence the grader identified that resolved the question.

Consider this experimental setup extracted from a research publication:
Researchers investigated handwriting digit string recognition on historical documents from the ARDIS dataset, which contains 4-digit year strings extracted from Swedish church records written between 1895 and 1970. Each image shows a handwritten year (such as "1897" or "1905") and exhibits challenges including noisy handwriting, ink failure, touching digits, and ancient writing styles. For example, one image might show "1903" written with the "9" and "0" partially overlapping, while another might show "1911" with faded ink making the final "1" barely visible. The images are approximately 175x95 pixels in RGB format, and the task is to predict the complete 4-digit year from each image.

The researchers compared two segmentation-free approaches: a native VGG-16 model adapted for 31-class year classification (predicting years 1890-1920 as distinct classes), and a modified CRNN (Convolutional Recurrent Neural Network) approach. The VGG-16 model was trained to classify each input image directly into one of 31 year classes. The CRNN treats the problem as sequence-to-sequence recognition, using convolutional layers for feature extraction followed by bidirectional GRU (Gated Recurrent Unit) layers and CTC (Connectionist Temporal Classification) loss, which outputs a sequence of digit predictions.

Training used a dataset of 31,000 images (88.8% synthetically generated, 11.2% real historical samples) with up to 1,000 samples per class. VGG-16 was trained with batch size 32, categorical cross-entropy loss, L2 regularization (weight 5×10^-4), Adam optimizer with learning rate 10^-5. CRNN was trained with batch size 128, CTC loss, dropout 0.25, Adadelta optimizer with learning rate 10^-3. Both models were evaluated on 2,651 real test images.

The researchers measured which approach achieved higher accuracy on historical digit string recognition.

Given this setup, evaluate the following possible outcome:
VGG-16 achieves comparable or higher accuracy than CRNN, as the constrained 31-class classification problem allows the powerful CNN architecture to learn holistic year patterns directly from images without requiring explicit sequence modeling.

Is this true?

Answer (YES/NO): NO